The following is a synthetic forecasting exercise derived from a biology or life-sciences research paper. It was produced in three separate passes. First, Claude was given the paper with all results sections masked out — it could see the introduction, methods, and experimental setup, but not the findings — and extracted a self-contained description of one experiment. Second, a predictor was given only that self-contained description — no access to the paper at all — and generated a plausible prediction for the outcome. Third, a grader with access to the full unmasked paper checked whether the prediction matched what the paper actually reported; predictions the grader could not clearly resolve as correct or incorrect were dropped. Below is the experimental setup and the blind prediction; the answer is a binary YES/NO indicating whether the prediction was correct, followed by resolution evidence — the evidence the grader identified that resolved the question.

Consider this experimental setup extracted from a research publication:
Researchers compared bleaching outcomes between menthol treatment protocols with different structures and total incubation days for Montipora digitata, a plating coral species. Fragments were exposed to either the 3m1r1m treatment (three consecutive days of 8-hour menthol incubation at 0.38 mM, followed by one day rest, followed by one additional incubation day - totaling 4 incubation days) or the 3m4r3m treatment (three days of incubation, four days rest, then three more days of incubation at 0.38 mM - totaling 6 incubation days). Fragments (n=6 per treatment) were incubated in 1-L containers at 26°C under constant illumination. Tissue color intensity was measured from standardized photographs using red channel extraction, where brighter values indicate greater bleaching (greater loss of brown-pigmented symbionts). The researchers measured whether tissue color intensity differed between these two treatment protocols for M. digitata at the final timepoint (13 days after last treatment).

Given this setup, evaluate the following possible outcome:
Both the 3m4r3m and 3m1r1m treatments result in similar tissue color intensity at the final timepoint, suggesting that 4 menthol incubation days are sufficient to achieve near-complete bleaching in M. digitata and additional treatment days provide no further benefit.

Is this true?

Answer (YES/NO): NO